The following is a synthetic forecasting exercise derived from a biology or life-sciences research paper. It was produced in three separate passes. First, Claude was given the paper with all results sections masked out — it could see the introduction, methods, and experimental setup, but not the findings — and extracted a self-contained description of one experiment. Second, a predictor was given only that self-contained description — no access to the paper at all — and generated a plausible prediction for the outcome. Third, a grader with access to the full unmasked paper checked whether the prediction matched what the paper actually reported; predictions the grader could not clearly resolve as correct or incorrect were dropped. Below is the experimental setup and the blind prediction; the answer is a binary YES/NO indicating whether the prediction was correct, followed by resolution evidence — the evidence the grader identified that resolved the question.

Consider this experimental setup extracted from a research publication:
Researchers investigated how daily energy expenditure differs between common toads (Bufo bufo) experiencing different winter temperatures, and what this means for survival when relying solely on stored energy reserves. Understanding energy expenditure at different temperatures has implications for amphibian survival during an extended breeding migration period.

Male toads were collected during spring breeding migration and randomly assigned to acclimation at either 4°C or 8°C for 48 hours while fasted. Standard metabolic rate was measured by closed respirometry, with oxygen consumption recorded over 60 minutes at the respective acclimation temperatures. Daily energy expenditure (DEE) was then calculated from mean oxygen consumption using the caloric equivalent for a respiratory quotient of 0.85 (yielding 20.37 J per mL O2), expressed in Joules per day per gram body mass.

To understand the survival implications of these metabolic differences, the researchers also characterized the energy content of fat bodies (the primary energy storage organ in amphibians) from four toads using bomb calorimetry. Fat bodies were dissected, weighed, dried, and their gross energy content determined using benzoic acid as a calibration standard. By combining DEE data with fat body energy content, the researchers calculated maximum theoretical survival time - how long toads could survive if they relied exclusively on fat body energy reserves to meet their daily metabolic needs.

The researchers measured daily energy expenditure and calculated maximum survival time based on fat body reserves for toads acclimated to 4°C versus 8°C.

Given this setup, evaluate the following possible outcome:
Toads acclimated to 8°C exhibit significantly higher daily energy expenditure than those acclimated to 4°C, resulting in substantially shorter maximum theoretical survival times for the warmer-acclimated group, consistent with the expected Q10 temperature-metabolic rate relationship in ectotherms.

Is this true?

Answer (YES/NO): YES